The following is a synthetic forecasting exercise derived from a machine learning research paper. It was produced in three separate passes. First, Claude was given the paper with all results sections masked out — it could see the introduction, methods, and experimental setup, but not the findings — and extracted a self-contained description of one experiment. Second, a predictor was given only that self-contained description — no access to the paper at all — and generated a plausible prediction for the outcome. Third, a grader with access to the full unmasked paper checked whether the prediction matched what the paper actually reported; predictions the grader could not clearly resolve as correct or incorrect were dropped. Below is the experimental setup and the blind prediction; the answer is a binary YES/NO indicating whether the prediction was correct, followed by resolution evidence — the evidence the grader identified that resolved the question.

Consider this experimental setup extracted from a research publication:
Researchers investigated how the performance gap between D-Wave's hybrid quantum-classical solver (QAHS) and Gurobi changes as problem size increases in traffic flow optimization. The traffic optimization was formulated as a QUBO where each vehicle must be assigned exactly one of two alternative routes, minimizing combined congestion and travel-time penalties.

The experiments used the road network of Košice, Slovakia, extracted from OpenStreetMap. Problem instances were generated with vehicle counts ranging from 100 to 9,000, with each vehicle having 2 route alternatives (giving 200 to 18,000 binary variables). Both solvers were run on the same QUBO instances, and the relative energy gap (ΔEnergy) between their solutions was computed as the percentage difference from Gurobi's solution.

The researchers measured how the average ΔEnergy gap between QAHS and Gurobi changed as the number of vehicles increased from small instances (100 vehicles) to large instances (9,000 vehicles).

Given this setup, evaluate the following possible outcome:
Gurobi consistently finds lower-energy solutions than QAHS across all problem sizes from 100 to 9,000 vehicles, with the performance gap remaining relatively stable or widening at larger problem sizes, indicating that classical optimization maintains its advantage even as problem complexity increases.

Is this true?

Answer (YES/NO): NO